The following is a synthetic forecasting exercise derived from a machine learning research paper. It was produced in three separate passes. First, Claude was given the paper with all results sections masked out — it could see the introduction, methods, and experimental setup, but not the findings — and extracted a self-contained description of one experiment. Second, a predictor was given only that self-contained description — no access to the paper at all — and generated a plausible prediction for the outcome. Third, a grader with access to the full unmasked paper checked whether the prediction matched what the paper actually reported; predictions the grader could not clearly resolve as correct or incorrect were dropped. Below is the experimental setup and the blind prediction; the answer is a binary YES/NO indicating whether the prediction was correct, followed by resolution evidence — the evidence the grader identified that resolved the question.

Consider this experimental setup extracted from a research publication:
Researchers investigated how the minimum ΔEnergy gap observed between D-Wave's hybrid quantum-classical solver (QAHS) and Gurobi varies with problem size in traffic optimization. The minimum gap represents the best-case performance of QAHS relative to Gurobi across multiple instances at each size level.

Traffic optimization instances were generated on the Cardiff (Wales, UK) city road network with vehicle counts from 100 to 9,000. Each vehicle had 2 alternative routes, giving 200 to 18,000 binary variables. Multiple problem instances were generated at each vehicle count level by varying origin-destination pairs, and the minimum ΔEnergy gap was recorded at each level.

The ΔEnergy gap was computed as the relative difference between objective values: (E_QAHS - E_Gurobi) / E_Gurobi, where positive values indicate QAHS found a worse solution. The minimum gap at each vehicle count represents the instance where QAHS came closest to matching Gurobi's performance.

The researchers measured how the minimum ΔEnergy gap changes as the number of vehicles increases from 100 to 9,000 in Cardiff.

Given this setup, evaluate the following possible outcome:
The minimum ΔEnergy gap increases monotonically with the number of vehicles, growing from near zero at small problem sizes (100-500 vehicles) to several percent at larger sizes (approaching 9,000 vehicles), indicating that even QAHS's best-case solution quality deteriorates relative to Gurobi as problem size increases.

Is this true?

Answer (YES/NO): NO